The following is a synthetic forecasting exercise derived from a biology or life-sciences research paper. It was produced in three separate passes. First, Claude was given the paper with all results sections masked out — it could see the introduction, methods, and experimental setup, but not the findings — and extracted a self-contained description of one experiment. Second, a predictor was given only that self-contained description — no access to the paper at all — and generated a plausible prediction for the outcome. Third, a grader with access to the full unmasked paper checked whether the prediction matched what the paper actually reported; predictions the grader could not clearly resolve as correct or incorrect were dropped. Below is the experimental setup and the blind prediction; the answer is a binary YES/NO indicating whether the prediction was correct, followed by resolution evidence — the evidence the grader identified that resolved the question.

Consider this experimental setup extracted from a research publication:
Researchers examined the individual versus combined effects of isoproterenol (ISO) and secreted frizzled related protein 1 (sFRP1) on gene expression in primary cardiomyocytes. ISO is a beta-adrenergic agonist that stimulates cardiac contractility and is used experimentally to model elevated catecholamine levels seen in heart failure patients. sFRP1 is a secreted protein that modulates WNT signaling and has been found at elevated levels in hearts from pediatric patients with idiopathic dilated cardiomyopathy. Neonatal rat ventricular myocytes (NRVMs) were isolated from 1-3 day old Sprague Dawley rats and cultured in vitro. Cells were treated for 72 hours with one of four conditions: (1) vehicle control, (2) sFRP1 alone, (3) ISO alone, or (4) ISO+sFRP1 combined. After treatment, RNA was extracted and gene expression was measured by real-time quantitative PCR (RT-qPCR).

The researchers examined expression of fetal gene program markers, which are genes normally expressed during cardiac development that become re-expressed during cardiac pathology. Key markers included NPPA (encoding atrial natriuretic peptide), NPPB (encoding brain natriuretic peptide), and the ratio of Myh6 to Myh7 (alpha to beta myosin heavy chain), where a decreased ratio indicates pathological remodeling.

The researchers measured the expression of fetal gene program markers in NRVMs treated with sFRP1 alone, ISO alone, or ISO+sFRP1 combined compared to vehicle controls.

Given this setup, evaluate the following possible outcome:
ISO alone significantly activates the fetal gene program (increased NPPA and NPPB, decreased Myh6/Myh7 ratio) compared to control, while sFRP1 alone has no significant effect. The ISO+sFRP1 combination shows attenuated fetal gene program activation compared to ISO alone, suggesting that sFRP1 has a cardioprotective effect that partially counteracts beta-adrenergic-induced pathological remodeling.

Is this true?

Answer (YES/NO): NO